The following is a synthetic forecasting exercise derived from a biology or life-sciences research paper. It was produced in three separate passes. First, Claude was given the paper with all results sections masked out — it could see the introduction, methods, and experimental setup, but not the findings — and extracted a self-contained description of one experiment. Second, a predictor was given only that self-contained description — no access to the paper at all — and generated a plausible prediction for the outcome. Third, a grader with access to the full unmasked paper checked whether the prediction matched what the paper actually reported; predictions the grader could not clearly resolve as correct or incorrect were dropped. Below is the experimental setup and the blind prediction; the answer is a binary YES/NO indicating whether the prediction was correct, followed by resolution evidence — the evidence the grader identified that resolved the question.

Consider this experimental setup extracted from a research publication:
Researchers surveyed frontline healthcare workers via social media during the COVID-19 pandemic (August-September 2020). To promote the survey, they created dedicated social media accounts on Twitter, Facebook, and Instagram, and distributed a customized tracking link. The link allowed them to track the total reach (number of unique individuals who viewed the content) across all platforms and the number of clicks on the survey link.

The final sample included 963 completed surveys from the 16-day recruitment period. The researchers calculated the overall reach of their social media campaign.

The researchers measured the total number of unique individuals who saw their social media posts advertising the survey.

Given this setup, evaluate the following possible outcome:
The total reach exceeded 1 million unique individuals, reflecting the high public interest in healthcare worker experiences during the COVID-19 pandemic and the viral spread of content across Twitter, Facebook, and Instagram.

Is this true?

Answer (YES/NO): NO